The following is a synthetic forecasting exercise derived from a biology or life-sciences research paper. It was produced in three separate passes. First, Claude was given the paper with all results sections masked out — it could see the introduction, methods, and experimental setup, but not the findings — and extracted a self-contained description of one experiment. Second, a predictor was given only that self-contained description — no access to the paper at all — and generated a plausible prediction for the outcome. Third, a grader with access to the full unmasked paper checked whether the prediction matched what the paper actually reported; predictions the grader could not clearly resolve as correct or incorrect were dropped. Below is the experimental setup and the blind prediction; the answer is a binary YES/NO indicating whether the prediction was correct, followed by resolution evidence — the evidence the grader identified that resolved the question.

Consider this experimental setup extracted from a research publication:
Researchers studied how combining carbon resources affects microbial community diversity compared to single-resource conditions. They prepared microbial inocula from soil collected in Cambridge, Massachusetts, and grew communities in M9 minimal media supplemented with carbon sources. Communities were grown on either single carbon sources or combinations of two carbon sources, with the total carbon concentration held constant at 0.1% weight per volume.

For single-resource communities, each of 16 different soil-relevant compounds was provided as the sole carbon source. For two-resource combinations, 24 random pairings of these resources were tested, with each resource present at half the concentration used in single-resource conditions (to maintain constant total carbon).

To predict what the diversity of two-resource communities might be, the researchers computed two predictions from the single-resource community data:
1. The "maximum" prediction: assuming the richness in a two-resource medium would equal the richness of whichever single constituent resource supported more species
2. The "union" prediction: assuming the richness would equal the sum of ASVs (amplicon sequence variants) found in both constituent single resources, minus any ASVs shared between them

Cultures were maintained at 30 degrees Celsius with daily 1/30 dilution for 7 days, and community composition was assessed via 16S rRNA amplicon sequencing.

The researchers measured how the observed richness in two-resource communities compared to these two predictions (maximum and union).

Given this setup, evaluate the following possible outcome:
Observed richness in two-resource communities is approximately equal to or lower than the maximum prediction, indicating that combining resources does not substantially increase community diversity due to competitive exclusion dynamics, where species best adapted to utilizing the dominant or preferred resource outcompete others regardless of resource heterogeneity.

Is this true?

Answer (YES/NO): NO